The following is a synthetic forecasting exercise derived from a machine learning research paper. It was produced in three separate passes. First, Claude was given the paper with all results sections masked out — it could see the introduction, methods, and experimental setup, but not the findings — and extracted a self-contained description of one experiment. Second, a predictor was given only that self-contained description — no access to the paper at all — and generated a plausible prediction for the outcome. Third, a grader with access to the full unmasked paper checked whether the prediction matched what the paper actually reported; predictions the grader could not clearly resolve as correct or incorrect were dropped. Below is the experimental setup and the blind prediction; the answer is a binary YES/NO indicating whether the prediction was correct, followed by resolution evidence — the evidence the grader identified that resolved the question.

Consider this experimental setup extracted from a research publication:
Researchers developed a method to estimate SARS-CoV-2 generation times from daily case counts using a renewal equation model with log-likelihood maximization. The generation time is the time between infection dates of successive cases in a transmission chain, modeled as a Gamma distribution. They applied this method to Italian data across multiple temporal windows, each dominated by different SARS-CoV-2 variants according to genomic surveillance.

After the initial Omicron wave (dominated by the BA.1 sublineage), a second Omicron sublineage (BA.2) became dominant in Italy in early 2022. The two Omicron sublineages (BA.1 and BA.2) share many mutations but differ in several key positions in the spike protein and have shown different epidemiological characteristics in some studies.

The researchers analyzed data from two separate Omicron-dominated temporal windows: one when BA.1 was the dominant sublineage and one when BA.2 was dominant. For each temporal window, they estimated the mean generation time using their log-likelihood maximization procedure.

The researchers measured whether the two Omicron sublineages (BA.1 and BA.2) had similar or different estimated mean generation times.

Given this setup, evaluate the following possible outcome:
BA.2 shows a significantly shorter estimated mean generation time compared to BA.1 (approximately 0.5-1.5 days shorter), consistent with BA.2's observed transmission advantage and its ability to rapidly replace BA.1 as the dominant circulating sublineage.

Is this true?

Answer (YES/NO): NO